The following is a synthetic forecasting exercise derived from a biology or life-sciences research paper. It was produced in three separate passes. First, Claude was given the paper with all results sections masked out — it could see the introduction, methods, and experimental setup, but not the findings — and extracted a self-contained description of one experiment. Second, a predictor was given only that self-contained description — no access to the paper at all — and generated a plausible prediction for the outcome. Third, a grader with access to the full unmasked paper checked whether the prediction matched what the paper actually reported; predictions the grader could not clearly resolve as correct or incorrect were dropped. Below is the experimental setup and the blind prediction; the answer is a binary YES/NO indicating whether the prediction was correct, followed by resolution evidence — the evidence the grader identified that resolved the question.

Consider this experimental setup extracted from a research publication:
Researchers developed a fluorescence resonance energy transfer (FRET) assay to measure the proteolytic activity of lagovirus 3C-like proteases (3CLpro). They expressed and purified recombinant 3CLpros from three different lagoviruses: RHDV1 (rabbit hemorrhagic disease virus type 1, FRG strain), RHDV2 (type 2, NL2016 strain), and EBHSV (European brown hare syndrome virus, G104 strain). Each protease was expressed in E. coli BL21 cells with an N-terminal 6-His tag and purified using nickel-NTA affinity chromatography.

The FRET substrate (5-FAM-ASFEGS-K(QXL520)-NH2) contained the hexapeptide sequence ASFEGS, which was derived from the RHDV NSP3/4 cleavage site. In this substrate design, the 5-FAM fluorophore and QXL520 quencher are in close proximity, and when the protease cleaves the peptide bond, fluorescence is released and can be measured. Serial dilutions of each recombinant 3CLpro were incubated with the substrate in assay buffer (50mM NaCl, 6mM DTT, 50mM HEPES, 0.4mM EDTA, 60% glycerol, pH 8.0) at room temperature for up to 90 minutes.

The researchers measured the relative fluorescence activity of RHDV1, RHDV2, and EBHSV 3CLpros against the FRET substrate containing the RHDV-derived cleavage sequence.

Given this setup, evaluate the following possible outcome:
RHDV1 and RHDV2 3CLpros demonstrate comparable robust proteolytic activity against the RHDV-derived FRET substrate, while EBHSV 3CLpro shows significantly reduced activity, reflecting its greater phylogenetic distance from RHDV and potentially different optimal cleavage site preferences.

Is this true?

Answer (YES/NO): NO